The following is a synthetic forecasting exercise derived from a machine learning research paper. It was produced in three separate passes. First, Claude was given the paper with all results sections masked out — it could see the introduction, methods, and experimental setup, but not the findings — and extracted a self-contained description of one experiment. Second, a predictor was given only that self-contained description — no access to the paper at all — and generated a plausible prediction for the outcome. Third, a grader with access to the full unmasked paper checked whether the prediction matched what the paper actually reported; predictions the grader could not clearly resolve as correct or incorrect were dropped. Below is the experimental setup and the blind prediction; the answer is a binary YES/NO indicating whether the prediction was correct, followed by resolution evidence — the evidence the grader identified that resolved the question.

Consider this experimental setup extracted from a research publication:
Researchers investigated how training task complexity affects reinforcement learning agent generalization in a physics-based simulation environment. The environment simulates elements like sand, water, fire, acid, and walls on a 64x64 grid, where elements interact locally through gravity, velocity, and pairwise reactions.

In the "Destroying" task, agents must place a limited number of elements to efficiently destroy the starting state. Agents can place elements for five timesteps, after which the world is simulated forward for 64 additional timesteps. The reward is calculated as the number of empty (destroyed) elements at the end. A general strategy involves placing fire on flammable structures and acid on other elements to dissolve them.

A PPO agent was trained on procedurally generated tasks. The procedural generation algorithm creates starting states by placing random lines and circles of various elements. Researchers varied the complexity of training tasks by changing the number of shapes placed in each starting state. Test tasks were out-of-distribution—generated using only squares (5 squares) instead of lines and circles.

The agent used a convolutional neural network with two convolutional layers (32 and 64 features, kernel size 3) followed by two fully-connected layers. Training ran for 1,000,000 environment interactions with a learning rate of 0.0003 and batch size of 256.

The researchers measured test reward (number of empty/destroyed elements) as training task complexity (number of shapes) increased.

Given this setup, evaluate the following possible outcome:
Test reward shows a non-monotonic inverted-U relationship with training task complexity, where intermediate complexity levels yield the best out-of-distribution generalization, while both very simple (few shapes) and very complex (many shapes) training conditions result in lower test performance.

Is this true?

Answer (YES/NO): NO